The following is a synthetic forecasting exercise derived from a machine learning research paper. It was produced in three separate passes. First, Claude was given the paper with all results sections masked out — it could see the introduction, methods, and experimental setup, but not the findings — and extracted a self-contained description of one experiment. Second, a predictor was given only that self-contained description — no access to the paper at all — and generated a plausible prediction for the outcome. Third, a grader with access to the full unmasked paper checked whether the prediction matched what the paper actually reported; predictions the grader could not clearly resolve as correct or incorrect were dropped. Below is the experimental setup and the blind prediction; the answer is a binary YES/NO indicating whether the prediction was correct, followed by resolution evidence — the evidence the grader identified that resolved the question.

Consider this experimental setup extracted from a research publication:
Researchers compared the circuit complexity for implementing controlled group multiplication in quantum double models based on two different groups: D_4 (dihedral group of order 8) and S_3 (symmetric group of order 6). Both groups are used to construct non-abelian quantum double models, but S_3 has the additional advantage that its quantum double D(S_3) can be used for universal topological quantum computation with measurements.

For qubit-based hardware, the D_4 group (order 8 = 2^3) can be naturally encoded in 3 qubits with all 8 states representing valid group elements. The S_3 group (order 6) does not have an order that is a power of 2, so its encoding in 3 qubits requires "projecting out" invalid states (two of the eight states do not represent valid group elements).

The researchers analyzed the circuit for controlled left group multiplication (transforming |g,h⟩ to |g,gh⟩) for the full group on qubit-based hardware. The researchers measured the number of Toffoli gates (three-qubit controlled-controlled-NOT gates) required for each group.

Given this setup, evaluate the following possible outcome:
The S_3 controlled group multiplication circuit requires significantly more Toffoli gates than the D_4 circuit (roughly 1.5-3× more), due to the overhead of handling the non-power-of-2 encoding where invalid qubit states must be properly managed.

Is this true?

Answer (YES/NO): YES